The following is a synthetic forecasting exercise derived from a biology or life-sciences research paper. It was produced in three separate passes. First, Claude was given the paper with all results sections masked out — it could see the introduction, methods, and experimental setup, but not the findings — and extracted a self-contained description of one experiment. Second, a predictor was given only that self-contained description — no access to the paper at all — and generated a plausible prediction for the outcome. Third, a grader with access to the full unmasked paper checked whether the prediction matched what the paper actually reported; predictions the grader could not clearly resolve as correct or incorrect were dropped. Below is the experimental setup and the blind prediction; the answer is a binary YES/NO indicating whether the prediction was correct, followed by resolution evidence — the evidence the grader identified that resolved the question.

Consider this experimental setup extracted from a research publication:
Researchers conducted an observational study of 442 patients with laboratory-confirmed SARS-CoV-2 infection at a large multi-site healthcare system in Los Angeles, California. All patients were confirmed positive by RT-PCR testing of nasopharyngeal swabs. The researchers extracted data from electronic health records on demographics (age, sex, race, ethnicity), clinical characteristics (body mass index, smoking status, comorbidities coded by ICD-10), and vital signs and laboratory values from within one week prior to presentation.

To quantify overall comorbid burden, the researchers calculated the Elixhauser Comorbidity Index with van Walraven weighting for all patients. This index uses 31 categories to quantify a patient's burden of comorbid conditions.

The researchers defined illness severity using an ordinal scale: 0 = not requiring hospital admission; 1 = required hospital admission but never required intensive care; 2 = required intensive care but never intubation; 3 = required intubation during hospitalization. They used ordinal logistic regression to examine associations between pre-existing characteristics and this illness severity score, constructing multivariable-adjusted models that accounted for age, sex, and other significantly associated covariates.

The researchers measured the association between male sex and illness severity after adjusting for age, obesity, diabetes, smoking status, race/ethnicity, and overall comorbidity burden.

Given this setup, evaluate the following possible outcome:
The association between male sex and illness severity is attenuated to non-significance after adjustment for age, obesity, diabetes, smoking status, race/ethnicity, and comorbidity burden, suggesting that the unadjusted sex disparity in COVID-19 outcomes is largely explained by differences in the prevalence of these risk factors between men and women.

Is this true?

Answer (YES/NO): NO